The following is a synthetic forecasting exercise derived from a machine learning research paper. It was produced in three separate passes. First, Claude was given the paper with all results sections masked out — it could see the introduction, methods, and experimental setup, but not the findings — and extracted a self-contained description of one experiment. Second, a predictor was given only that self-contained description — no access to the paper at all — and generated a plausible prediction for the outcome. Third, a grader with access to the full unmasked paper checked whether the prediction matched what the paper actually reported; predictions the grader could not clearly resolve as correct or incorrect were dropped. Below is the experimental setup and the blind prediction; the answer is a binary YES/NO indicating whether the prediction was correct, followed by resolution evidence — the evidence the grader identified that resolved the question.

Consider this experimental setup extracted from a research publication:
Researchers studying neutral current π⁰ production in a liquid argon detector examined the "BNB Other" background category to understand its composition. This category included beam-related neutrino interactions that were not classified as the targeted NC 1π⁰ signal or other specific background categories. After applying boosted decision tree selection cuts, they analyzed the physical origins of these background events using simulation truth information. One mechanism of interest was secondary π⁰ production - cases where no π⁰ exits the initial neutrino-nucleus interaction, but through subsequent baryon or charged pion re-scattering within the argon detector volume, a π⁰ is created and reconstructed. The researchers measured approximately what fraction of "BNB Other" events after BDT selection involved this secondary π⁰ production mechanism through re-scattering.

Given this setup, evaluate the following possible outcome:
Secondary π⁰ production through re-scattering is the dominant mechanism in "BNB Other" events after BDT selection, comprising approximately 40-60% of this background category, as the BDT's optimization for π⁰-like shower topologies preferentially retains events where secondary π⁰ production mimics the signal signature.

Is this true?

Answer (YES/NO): NO